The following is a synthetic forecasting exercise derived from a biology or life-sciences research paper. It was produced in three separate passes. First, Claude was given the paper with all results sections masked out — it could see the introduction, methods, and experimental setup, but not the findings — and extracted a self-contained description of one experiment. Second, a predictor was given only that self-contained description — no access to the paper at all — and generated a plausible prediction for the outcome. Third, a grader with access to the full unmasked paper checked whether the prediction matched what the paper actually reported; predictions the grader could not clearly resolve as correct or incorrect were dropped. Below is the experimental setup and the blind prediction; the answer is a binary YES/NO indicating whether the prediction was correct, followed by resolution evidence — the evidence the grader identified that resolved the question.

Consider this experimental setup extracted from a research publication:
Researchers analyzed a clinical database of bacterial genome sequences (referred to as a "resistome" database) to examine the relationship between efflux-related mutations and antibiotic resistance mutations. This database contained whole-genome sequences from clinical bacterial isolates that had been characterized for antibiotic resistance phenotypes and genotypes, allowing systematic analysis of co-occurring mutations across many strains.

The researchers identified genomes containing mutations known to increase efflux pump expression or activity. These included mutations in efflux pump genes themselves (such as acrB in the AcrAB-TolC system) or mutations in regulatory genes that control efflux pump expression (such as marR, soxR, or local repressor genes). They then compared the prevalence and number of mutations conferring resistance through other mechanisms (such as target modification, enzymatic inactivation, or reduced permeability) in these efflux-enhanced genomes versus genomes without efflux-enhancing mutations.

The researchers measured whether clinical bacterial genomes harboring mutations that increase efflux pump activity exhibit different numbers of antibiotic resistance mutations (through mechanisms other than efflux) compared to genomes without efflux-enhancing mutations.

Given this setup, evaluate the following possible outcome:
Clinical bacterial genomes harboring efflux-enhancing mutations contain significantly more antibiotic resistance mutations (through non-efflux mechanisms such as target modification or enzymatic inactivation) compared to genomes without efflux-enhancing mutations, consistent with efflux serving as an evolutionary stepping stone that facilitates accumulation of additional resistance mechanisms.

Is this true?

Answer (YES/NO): YES